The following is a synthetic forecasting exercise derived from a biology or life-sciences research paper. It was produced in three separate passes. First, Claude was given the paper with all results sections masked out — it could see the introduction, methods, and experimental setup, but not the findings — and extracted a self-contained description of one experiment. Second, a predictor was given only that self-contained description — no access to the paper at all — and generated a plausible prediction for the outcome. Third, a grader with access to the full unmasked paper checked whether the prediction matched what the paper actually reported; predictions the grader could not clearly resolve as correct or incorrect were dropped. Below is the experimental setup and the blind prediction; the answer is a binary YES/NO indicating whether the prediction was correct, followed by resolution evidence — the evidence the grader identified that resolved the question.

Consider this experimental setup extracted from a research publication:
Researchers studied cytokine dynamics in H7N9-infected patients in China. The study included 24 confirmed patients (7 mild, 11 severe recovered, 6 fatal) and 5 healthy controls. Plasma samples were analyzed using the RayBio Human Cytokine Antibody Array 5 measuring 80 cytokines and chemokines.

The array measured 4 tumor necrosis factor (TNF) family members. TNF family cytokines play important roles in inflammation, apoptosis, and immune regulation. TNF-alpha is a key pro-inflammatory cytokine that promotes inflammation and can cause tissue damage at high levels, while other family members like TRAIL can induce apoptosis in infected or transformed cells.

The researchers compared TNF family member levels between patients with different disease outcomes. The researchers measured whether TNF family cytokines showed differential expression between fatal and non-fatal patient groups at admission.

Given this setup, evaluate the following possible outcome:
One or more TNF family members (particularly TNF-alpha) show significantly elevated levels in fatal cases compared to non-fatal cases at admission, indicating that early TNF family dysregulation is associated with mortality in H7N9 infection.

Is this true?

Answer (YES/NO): NO